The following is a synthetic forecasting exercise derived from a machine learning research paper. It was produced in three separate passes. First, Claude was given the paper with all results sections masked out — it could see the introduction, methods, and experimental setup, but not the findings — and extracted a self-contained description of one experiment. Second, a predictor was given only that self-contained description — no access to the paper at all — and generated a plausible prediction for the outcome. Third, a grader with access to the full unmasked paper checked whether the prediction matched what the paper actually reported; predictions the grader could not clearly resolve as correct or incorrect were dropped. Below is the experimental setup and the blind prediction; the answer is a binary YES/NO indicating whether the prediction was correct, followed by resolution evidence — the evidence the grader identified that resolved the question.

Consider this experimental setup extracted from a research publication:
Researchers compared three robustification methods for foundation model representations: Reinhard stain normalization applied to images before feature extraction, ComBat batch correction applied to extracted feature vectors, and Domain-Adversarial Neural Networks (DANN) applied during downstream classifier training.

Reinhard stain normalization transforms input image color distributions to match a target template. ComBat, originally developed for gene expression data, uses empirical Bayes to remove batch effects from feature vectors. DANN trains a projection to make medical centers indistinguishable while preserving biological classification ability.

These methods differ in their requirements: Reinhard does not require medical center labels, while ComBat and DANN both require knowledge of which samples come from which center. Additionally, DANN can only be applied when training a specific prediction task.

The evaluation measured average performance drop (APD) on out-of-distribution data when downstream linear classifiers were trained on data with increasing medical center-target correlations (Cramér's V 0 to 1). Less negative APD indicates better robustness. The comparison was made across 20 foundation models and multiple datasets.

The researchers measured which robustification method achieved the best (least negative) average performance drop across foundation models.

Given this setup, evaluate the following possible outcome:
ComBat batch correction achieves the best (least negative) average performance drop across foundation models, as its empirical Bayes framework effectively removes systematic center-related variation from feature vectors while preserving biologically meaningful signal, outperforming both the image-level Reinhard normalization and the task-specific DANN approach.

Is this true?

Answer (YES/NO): NO